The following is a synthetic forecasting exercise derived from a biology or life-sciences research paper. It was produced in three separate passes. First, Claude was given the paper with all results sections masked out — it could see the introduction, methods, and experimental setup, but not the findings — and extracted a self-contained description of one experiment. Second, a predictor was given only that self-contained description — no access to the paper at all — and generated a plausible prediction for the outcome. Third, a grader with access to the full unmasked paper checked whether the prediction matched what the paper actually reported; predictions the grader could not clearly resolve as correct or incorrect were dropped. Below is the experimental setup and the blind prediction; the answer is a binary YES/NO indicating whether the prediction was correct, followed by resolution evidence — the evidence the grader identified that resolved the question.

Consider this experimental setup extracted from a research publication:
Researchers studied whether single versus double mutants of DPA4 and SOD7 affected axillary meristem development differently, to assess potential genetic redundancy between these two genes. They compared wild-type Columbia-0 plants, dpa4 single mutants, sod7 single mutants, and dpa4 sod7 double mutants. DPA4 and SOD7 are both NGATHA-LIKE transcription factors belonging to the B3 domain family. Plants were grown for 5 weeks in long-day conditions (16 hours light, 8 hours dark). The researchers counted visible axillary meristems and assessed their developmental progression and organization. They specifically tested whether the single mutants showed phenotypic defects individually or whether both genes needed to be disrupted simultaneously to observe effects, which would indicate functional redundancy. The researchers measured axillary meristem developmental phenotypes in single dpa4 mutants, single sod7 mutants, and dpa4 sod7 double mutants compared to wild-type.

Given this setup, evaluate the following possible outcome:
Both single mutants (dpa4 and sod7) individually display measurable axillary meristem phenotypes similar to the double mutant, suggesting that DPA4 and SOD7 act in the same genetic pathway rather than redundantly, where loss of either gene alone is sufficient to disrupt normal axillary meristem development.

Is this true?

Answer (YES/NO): NO